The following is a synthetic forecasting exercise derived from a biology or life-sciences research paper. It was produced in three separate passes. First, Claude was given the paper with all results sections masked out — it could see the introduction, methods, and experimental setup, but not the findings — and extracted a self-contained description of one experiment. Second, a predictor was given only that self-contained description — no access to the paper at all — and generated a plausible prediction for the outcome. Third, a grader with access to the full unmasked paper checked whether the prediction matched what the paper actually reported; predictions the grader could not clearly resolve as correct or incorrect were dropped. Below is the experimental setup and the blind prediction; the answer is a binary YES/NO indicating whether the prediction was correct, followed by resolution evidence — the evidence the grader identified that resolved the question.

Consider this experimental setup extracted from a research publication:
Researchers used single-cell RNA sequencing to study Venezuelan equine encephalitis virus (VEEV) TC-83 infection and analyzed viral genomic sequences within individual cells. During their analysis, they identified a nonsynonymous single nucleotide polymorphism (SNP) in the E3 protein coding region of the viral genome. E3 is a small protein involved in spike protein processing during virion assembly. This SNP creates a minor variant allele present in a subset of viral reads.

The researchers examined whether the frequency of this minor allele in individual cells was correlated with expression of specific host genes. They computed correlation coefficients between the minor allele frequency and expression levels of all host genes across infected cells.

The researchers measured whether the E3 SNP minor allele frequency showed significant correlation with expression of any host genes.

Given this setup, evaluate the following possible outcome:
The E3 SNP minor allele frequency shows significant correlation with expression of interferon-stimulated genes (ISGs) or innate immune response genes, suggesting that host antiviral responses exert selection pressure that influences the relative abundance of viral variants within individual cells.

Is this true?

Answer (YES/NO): NO